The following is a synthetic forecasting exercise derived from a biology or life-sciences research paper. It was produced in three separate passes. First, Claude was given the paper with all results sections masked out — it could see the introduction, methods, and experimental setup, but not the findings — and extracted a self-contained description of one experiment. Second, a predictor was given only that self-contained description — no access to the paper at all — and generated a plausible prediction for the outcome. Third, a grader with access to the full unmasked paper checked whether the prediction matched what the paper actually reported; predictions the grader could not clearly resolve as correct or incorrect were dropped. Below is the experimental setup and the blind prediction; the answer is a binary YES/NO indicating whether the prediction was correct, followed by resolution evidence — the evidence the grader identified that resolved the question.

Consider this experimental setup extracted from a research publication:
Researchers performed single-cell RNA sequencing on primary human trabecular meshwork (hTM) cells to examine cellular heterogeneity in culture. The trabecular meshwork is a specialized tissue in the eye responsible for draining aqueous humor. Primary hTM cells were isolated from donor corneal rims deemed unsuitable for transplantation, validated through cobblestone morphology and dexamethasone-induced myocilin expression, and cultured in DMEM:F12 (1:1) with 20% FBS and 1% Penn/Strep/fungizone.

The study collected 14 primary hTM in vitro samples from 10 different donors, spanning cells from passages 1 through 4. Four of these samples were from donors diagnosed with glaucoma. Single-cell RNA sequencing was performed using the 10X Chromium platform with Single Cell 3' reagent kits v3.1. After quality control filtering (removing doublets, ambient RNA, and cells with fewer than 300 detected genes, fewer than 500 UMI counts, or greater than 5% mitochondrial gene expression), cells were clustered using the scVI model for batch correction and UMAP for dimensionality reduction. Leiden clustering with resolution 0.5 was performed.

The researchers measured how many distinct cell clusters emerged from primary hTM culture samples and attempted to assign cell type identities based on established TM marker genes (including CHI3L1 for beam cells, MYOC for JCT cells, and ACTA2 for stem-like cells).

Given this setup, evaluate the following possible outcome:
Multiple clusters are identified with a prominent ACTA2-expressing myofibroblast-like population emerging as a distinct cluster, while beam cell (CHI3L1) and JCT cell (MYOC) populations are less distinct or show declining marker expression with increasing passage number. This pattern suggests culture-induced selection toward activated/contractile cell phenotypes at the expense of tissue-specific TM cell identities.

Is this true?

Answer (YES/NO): NO